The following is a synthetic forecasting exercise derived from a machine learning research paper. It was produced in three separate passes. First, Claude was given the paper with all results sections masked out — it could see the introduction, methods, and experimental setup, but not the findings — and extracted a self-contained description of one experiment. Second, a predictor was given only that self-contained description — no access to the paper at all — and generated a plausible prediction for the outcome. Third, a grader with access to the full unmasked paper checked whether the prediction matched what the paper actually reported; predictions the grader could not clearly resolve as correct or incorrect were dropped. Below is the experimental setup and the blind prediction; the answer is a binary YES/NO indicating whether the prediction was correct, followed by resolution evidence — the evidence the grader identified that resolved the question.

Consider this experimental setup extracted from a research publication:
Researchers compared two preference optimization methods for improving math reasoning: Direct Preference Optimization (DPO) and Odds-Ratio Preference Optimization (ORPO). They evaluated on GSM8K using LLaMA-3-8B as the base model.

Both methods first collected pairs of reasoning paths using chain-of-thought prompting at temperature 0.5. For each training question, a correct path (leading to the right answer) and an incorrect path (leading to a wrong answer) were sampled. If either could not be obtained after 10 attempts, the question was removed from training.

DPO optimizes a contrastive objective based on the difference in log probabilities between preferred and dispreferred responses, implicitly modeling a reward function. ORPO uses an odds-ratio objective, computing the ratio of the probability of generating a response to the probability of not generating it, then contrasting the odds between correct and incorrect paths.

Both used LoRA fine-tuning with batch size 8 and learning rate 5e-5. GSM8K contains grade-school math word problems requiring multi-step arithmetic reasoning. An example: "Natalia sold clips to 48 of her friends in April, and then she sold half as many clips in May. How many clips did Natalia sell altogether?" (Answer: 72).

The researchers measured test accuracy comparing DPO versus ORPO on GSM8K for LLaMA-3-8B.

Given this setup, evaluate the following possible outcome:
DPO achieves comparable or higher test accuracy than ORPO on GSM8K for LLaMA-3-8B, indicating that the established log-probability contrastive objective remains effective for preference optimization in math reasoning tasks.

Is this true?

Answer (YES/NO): NO